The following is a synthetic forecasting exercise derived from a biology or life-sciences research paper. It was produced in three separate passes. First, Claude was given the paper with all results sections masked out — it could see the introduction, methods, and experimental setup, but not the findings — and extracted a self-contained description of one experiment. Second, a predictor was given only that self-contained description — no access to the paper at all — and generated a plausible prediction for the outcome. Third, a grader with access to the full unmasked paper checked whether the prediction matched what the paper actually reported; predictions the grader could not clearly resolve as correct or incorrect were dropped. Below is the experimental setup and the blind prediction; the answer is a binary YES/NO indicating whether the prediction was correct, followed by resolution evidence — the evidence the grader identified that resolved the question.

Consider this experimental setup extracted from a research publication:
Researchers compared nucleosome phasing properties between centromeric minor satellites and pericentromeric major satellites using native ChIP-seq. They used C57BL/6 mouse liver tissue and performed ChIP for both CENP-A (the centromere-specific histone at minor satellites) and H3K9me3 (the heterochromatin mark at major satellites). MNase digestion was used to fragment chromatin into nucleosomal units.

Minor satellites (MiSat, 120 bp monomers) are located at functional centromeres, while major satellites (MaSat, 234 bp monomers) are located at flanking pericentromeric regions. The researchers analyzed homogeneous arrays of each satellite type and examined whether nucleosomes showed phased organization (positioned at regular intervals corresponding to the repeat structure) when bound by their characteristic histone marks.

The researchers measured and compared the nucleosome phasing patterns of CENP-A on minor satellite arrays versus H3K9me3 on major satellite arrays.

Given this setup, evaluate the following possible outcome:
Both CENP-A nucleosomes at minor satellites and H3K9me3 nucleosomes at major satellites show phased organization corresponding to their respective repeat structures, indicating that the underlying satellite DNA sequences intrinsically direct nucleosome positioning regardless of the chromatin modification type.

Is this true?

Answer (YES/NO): NO